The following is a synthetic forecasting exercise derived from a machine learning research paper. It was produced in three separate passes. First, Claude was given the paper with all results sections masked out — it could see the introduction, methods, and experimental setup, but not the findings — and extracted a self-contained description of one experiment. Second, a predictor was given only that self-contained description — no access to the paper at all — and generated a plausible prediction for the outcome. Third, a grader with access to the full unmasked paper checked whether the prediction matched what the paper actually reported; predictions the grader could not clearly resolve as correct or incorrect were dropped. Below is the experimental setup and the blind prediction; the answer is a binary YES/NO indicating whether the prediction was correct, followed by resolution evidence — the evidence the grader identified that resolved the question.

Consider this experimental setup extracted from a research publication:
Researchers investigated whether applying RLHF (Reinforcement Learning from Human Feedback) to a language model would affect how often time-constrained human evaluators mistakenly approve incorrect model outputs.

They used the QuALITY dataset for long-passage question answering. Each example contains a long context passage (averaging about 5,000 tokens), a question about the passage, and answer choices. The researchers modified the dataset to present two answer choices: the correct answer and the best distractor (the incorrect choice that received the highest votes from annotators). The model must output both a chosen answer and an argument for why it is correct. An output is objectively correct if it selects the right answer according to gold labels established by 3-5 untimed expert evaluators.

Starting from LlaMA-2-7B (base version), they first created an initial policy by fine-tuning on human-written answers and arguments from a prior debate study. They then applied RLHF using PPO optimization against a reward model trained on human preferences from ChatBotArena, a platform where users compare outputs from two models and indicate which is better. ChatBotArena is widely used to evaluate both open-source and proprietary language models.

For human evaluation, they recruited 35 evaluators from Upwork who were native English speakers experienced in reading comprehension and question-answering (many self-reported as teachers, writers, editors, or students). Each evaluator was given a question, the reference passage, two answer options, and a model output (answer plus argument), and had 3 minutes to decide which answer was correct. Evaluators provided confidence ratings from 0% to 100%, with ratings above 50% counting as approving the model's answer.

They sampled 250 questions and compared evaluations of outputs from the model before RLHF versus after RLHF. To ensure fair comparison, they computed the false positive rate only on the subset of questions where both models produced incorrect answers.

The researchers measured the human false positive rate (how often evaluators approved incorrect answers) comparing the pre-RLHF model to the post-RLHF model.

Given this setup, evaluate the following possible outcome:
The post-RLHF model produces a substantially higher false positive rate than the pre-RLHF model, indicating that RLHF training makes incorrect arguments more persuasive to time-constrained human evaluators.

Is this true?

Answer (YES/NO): YES